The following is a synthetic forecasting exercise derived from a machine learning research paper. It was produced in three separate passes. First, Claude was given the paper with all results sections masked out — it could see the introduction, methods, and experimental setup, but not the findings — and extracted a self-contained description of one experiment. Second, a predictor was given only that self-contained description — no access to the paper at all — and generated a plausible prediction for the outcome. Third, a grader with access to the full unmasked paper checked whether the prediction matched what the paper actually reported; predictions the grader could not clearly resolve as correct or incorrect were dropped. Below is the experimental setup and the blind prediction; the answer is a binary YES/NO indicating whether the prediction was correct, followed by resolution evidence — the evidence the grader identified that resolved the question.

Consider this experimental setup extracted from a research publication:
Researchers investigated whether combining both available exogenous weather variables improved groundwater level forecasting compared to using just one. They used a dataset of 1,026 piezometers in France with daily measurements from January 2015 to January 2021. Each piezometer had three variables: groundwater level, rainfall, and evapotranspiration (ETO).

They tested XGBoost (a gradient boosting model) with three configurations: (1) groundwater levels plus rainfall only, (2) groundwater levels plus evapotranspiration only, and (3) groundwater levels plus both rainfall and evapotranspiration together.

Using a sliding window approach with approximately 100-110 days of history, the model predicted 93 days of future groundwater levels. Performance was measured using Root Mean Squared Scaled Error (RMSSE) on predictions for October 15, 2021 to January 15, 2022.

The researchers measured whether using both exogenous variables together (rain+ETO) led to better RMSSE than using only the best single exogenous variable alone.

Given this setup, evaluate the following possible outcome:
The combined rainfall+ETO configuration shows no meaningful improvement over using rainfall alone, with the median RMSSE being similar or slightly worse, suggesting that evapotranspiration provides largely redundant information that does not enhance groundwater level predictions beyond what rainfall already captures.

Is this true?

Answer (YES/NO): NO